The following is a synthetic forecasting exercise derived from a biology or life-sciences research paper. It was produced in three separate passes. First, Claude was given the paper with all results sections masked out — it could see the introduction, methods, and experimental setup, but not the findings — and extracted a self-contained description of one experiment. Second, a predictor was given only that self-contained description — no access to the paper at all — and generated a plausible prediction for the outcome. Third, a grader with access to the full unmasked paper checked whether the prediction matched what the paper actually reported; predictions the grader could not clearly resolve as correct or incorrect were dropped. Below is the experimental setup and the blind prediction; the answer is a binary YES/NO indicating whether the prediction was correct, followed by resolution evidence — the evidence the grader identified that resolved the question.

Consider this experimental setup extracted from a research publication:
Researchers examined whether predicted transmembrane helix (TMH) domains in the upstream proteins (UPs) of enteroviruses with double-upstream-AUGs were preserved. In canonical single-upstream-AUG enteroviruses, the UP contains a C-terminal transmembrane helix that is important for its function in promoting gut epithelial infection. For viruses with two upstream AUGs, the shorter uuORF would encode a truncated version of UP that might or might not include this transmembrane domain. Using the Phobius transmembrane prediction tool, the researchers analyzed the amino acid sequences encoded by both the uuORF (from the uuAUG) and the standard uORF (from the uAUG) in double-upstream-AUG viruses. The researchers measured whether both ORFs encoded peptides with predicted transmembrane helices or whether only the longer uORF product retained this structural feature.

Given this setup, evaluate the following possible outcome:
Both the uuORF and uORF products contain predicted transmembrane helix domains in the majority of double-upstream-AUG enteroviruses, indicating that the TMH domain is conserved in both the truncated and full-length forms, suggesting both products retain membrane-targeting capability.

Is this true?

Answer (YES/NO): NO